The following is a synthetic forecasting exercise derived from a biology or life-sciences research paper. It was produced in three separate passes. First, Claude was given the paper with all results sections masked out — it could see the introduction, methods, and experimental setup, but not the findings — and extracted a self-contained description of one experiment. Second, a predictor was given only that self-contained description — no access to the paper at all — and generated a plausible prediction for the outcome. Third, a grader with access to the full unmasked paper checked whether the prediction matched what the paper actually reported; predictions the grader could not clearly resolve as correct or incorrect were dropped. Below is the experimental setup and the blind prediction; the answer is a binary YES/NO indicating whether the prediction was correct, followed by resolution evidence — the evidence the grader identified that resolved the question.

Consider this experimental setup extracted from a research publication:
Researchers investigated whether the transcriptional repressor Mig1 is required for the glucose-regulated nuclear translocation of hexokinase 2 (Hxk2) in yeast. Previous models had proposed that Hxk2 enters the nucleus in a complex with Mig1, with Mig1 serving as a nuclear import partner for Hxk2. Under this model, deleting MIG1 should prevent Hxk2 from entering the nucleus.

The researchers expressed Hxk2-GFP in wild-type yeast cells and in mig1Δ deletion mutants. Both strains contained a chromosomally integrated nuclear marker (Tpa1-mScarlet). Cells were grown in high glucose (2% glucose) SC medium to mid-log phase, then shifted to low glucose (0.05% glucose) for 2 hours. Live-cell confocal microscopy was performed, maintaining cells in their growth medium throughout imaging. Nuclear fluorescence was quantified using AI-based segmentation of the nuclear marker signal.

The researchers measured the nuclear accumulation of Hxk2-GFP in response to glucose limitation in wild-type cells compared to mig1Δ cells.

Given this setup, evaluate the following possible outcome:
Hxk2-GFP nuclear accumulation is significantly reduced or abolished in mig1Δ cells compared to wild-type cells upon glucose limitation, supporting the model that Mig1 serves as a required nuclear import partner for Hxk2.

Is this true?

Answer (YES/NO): NO